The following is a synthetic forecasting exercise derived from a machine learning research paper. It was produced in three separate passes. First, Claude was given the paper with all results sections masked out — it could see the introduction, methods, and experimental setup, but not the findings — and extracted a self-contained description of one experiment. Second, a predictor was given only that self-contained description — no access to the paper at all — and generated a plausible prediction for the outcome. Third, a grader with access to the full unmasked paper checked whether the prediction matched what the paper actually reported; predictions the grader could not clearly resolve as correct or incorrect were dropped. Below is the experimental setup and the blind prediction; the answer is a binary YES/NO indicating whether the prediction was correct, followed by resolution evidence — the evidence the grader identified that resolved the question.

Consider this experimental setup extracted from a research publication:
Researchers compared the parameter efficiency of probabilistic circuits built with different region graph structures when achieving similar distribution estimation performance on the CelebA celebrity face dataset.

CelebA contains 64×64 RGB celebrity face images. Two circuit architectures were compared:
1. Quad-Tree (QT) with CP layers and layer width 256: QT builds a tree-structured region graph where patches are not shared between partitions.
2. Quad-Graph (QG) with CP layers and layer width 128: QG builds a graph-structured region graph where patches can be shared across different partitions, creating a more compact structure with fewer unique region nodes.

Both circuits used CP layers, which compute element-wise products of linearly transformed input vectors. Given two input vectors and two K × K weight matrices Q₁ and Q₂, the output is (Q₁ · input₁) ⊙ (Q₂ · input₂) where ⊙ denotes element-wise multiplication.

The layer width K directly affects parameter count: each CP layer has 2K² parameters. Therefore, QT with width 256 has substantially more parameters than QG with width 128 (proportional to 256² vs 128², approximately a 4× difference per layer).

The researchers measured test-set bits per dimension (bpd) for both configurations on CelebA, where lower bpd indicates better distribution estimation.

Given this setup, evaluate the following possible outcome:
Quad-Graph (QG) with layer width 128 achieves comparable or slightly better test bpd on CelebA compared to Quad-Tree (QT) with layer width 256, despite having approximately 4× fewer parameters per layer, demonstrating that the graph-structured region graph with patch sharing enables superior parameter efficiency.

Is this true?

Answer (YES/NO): YES